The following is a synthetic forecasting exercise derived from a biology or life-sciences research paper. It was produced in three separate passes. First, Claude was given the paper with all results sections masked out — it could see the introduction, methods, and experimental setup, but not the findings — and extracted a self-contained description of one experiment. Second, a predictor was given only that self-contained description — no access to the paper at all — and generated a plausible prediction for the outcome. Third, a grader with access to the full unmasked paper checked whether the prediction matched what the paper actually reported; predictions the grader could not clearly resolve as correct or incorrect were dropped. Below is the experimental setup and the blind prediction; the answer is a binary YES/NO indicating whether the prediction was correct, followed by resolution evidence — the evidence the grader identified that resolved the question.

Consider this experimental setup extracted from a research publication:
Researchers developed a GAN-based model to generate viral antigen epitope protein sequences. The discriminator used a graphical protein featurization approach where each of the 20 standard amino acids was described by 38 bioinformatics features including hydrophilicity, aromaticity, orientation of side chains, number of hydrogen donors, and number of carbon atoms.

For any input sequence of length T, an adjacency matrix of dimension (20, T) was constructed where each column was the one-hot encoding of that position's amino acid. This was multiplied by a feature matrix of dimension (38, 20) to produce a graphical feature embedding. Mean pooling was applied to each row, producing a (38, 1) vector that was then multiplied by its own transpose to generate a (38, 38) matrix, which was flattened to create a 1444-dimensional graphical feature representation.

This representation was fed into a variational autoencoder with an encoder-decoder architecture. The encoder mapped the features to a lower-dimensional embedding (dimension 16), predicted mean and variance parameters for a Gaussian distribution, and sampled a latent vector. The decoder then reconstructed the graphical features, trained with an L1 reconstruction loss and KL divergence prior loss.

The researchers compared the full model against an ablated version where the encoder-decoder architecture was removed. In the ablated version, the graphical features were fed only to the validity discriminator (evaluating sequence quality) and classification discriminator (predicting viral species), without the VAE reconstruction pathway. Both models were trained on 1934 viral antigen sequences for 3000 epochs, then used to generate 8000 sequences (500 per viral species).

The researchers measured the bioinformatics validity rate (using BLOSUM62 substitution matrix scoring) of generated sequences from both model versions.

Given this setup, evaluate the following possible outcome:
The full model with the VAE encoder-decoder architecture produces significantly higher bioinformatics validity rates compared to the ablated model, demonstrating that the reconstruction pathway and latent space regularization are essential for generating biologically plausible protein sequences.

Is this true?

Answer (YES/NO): YES